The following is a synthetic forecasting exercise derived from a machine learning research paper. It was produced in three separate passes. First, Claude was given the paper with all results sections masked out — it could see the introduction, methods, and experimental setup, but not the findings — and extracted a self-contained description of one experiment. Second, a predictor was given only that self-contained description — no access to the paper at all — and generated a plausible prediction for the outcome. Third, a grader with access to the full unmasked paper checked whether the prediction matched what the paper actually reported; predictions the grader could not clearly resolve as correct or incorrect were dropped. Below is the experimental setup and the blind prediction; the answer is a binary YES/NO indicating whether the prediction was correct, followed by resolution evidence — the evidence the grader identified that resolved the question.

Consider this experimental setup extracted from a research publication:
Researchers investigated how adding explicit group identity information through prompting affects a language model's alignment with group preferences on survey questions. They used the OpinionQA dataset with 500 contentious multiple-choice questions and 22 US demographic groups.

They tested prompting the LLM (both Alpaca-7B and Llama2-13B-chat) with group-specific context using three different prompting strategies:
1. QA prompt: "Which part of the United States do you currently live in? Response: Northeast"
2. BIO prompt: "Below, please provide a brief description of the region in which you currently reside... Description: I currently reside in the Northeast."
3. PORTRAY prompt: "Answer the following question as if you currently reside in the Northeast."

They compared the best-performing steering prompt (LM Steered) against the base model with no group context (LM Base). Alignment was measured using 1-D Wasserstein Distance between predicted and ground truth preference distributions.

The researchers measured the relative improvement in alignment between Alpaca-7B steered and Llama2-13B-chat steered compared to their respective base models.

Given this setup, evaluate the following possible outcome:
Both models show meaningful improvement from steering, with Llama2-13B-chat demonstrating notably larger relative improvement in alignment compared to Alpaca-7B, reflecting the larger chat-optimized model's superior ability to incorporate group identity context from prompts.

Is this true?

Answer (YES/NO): NO